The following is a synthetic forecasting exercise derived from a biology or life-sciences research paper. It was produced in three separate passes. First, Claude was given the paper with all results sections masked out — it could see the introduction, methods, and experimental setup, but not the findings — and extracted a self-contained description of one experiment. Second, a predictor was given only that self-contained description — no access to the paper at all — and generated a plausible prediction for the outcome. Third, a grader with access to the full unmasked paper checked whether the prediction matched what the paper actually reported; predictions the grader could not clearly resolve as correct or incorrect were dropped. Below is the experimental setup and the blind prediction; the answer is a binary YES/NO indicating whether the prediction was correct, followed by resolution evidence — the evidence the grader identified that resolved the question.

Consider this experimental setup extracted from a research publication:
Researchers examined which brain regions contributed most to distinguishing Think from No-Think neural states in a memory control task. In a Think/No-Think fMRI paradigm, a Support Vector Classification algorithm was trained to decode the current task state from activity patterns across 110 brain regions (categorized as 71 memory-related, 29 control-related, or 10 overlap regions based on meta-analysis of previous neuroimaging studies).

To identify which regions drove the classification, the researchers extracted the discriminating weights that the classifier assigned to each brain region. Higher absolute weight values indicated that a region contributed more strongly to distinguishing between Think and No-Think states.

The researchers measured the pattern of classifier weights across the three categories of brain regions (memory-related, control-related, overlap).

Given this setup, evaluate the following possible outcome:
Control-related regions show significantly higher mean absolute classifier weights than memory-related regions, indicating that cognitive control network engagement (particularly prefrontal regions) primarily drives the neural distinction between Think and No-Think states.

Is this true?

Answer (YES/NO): NO